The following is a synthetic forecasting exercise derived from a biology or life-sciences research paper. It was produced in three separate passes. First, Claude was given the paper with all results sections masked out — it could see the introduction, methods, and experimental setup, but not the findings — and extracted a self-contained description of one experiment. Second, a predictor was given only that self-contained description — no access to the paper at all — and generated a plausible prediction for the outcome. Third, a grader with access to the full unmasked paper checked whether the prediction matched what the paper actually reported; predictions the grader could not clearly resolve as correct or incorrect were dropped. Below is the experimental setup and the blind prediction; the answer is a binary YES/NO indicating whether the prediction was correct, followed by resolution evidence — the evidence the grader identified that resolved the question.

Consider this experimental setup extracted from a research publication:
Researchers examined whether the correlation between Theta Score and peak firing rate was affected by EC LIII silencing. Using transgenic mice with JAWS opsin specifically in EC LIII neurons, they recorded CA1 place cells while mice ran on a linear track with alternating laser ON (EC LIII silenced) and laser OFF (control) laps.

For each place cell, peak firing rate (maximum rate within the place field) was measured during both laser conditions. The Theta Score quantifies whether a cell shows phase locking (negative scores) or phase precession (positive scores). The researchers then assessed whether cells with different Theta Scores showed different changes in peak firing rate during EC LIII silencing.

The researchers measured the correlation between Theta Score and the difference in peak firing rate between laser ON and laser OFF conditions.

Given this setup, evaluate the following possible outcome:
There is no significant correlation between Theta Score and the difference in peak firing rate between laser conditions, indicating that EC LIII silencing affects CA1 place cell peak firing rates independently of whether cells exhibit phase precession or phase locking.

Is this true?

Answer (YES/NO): YES